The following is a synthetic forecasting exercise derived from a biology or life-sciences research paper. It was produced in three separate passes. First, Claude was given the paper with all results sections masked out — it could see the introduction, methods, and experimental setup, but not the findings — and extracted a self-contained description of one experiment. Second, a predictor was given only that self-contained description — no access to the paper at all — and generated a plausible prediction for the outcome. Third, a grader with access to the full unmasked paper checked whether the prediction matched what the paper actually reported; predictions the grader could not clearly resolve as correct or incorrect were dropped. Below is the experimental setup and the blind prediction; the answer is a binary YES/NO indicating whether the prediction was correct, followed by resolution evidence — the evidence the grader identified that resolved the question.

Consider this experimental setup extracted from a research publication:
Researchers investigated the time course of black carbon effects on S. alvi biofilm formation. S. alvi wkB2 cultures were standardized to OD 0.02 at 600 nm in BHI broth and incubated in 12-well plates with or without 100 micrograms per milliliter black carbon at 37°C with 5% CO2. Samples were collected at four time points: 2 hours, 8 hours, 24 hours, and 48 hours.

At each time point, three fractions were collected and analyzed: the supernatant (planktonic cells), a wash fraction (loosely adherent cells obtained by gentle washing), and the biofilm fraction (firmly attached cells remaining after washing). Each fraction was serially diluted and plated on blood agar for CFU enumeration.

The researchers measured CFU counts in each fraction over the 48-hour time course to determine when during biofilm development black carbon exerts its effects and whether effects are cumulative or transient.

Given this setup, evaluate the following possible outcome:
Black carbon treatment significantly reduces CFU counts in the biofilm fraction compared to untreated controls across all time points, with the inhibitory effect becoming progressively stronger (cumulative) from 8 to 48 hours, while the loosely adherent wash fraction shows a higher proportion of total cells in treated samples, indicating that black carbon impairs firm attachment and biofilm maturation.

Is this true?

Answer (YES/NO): NO